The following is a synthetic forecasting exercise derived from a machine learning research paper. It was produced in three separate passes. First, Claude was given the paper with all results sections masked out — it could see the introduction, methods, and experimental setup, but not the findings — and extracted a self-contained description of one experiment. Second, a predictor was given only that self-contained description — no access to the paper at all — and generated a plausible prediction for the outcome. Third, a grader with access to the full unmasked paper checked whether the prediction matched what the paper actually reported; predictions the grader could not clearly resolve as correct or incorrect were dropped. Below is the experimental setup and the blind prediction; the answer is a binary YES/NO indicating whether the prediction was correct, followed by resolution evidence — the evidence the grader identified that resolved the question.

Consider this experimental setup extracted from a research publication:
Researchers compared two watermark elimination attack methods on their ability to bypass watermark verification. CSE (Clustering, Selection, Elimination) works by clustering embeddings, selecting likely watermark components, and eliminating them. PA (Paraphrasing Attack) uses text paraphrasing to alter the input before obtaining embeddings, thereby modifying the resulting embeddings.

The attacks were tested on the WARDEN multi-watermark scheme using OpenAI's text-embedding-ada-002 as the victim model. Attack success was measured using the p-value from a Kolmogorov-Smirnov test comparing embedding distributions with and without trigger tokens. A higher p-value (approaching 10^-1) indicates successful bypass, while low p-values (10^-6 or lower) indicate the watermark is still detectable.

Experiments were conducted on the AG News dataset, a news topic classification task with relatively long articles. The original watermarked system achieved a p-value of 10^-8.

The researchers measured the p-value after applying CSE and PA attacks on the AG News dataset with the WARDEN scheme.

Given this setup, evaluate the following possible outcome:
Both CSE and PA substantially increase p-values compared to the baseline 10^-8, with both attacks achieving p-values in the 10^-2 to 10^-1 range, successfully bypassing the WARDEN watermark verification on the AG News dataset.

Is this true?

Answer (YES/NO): NO